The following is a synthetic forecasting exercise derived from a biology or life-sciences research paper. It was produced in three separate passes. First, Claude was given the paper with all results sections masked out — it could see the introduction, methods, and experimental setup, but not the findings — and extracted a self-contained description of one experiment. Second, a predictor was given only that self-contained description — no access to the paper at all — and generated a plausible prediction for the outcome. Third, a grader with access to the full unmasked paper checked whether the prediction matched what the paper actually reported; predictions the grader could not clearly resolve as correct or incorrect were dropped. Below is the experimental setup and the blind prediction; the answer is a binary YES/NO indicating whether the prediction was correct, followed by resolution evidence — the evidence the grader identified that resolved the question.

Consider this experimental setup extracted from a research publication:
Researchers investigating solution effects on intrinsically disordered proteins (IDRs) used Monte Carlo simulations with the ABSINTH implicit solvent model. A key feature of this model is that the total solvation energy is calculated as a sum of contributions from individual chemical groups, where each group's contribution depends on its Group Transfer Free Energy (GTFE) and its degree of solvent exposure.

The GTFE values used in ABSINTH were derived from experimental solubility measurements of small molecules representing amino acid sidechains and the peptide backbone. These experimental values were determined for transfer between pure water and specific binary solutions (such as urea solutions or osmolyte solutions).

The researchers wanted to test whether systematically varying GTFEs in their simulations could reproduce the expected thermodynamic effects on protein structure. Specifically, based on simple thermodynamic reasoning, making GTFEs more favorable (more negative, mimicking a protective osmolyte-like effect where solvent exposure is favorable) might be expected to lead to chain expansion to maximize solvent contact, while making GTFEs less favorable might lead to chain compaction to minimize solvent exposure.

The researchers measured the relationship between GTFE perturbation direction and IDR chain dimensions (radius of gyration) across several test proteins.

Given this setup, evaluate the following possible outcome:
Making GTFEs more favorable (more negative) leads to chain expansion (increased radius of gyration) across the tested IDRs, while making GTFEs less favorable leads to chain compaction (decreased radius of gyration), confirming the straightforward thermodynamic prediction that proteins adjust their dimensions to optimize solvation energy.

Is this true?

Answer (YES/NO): YES